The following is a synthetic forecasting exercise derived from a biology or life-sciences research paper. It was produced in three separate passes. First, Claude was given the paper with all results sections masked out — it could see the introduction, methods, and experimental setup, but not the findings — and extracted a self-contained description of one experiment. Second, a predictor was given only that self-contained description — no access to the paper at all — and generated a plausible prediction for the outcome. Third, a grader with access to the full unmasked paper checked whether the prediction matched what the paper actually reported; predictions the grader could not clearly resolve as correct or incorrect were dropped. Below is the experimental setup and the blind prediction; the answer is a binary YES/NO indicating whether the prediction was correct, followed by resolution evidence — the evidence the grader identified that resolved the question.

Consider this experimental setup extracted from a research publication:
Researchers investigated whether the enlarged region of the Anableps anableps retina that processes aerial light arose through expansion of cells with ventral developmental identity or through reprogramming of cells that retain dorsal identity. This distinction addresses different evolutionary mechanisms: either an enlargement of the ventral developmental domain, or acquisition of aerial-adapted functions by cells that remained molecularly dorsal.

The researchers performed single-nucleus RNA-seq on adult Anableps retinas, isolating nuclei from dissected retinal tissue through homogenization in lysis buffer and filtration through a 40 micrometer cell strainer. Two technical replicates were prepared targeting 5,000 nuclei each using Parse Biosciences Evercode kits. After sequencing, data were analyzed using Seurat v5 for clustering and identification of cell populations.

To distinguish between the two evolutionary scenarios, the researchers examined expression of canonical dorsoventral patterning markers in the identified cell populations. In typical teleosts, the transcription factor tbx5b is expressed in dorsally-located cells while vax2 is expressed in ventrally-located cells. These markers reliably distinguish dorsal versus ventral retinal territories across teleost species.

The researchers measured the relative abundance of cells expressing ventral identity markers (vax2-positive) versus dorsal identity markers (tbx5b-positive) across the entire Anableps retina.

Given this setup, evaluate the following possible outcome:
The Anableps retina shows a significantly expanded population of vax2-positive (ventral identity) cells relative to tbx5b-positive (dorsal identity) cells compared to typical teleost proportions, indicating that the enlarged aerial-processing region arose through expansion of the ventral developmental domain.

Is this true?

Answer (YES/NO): YES